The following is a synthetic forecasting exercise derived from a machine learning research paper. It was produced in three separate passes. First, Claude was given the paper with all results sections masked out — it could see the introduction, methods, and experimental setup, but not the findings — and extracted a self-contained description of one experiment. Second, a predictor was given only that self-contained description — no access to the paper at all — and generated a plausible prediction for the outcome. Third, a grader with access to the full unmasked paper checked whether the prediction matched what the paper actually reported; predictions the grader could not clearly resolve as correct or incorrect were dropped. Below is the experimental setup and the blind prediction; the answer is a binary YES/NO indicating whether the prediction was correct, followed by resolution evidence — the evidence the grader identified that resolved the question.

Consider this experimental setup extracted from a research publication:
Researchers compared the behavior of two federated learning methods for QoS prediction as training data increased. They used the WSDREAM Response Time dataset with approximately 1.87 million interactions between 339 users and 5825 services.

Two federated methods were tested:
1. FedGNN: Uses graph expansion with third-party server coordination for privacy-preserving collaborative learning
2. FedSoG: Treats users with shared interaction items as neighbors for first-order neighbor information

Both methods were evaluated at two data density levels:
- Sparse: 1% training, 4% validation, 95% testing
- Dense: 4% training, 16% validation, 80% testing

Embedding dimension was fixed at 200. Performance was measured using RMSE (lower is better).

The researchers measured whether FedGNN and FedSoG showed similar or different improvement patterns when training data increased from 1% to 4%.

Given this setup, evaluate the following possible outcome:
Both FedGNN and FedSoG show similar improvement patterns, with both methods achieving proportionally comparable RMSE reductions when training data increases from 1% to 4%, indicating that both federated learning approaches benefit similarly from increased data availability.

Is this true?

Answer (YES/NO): NO